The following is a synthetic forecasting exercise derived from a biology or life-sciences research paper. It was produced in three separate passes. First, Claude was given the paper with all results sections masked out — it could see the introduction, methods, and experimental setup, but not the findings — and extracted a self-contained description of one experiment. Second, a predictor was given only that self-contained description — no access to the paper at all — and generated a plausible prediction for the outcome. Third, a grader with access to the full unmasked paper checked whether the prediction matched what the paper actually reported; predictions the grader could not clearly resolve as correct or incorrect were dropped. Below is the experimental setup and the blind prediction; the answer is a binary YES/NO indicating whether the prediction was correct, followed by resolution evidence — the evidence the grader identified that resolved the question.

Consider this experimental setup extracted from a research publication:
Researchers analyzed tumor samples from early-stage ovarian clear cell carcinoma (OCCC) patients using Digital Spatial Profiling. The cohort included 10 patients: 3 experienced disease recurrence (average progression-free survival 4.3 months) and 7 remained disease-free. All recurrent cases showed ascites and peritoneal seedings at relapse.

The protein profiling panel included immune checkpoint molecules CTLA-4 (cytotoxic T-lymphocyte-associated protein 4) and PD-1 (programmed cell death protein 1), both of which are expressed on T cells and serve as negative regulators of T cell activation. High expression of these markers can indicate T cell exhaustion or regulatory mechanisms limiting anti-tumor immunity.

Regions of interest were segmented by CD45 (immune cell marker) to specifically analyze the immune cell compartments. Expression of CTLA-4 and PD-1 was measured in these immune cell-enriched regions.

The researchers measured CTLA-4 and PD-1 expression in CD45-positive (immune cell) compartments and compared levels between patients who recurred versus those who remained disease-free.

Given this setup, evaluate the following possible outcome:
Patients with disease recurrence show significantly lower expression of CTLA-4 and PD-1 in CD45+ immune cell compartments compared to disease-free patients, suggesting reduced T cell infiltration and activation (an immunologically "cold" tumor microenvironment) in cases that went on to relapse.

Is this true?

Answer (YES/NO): NO